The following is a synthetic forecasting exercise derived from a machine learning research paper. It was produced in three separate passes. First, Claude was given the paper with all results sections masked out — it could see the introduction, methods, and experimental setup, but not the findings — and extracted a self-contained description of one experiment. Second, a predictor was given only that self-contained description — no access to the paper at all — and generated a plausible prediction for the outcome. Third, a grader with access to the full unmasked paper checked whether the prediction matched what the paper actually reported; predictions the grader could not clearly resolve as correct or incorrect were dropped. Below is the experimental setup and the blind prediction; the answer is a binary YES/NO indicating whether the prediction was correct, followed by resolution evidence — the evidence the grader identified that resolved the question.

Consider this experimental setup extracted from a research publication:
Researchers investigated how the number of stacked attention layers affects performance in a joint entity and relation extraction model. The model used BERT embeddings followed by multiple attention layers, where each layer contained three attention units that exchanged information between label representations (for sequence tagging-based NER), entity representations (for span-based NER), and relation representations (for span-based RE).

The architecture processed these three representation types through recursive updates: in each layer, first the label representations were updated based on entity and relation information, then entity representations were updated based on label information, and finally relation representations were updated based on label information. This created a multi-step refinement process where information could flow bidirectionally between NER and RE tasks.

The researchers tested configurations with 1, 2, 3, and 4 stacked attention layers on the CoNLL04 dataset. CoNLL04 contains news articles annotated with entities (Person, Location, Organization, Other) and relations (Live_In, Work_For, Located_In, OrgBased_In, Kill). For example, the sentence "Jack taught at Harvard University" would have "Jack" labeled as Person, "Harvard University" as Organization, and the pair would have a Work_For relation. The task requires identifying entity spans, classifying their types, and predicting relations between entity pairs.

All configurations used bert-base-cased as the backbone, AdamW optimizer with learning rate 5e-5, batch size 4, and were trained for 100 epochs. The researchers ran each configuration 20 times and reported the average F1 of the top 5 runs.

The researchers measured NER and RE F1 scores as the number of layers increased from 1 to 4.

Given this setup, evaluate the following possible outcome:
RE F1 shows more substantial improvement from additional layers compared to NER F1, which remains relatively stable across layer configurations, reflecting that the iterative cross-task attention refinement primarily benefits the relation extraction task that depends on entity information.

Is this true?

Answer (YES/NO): NO